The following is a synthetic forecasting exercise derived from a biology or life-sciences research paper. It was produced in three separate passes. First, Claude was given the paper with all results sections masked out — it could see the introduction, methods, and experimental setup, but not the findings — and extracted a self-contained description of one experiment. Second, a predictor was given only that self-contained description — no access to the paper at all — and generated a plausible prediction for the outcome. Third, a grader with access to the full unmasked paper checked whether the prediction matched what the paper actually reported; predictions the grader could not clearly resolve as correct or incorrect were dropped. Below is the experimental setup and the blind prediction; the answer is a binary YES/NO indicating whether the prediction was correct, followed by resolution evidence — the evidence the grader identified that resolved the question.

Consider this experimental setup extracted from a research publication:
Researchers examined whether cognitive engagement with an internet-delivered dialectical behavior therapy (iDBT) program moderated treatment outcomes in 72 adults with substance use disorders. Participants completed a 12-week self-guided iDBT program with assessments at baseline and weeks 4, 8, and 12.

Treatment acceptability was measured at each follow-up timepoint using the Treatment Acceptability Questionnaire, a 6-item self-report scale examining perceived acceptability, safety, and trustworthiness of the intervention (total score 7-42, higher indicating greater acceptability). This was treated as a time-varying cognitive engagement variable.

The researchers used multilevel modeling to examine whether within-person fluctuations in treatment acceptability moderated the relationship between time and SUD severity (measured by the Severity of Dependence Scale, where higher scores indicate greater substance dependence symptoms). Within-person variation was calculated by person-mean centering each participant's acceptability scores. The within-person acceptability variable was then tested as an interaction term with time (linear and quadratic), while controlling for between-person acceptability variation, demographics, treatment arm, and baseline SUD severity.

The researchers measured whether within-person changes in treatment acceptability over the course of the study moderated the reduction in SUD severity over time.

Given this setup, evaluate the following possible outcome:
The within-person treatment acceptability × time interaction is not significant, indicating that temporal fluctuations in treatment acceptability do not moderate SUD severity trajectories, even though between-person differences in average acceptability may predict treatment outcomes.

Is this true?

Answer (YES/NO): NO